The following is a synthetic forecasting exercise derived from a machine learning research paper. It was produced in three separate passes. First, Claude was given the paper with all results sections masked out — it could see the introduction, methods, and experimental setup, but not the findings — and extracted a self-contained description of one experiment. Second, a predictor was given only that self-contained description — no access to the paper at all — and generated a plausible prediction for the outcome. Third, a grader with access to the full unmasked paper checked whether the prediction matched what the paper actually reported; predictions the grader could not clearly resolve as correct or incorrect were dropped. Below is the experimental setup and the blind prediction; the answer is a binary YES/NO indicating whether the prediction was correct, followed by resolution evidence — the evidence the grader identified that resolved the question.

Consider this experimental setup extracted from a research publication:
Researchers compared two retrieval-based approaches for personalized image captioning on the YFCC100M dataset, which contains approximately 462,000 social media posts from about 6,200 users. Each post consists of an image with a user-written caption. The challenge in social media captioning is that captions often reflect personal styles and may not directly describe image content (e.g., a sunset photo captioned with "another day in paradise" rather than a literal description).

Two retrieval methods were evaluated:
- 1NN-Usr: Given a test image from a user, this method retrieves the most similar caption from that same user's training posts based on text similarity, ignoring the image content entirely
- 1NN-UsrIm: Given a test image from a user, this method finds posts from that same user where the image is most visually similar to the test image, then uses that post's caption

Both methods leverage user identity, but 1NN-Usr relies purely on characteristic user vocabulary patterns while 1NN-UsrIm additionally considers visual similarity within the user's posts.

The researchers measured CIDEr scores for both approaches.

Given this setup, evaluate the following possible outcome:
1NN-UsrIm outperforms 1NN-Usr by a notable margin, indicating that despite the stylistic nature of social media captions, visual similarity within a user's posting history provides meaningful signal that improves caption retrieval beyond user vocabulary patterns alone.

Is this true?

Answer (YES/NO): YES